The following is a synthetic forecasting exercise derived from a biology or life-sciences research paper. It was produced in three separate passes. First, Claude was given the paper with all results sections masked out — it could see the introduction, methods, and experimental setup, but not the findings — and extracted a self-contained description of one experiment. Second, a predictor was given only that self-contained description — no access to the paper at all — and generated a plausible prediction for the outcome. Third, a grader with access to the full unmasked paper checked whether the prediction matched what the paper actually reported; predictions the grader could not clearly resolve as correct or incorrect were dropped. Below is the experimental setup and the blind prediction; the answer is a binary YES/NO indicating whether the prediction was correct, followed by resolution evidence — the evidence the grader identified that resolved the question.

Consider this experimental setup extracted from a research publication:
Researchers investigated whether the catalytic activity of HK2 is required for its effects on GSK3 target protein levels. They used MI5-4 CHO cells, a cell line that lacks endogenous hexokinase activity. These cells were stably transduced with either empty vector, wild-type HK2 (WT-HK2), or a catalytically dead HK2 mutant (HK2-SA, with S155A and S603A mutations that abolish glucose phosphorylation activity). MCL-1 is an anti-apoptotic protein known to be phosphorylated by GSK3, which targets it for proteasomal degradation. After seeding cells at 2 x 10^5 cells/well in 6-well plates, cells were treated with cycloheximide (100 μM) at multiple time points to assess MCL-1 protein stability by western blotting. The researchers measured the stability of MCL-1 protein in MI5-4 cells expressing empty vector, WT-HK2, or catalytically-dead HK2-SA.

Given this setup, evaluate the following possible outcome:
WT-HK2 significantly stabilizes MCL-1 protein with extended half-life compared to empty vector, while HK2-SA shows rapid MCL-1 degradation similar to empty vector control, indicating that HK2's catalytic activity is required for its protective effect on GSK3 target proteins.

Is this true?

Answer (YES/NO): NO